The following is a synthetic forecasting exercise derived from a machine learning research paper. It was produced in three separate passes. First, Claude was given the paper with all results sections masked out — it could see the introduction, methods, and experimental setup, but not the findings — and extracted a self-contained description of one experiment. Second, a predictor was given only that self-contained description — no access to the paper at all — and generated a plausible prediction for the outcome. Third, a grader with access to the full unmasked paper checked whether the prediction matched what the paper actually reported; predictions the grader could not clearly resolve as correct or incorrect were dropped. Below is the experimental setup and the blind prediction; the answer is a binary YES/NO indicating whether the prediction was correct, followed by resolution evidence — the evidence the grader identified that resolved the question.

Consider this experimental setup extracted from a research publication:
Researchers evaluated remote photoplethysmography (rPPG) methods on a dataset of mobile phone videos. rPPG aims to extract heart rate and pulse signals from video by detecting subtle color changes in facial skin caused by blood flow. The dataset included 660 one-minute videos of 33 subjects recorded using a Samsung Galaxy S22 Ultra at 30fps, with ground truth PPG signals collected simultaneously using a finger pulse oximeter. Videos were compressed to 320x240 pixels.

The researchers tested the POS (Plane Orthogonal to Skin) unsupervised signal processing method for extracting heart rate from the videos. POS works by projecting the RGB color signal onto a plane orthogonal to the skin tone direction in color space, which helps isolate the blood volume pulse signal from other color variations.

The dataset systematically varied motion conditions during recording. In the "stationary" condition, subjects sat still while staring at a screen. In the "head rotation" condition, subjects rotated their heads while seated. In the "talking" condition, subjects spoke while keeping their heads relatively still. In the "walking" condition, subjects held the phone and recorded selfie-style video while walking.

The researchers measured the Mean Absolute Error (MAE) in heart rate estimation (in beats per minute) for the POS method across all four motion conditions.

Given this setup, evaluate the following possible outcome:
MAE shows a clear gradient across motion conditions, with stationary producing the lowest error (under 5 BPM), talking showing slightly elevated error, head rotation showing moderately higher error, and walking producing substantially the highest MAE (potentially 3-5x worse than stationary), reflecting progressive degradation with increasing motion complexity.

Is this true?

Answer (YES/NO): NO